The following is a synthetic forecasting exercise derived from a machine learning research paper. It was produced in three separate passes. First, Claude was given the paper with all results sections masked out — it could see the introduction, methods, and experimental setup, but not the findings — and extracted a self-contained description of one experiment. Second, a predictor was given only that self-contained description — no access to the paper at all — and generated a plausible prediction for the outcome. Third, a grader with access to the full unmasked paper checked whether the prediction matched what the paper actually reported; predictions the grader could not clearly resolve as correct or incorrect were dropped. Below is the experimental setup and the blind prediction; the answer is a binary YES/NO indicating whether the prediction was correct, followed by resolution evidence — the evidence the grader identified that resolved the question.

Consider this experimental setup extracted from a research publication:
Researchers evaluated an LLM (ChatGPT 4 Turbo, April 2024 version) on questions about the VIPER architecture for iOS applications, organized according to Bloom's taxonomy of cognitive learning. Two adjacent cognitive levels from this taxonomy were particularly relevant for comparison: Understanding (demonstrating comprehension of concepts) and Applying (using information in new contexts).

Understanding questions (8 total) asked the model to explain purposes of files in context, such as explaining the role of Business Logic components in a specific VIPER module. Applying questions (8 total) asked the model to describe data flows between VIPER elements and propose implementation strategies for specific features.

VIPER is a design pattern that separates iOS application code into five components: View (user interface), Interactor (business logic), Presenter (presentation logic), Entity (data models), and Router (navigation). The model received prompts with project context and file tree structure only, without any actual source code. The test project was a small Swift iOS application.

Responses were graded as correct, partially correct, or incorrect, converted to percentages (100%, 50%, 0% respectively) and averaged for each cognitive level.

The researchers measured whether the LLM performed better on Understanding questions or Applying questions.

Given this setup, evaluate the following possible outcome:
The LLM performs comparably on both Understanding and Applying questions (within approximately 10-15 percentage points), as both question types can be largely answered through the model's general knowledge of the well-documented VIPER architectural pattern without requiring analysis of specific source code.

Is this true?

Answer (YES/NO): YES